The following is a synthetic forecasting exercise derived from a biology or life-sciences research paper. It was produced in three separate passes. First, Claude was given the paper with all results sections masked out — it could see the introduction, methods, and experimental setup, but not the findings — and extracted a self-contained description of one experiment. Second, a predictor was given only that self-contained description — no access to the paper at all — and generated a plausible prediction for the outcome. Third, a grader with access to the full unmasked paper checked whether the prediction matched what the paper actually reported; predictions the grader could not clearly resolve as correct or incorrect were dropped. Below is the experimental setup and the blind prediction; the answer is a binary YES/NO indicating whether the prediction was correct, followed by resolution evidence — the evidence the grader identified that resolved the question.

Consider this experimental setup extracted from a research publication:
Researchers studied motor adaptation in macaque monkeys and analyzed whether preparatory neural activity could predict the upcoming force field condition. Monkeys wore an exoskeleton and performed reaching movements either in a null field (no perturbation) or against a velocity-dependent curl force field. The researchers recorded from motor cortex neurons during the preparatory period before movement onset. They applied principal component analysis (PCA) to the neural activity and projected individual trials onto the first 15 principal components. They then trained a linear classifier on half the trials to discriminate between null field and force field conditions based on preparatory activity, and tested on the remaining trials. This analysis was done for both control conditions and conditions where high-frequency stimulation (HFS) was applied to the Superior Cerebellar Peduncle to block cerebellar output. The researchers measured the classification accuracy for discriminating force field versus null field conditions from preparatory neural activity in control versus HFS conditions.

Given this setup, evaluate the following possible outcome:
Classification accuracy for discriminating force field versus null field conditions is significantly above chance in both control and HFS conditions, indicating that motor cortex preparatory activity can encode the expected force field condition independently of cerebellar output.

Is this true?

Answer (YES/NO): YES